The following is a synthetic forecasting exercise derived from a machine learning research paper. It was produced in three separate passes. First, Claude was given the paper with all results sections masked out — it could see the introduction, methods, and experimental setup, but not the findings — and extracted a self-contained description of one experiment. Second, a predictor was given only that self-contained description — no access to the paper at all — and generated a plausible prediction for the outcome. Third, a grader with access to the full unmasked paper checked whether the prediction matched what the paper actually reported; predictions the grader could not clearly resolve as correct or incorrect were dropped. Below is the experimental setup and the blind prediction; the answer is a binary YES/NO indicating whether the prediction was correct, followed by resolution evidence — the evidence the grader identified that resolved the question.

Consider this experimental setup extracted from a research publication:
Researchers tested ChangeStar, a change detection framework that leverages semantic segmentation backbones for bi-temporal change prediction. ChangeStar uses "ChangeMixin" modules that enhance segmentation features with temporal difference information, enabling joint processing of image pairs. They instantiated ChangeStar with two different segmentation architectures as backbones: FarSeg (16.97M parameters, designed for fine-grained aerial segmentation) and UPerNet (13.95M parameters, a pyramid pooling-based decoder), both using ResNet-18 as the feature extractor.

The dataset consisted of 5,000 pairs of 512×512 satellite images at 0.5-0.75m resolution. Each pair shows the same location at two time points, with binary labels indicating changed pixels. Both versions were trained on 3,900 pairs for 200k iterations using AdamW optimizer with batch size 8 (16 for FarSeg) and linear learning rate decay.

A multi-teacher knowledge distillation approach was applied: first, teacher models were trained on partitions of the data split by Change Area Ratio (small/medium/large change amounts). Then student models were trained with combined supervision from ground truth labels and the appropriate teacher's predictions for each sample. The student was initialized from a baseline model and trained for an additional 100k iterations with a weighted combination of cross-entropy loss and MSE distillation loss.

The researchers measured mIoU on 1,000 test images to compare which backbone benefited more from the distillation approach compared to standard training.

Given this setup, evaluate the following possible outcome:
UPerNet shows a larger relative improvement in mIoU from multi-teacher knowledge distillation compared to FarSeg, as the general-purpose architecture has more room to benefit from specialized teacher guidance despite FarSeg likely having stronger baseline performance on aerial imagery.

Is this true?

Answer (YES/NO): YES